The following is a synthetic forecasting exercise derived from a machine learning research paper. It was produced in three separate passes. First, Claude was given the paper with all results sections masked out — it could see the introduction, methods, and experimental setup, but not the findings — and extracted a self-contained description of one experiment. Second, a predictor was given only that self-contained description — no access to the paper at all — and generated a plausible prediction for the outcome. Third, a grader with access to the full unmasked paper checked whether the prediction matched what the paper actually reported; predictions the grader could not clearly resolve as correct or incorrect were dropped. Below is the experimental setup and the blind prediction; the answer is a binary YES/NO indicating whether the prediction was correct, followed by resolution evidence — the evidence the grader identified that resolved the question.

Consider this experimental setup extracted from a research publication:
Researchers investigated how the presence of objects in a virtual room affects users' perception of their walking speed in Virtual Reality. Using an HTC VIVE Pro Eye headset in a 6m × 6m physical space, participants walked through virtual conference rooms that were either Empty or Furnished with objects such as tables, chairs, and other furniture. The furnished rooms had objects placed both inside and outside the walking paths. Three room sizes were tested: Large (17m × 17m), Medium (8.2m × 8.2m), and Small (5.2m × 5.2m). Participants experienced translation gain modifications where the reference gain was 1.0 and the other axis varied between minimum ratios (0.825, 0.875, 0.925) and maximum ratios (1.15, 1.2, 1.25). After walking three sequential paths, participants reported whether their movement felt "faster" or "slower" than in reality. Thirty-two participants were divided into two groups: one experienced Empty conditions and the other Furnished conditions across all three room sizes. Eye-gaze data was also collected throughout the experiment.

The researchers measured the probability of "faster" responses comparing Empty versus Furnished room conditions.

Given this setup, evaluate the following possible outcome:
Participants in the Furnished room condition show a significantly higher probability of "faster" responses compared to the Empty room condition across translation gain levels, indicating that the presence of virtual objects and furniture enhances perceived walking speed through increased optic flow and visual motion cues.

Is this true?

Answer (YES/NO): NO